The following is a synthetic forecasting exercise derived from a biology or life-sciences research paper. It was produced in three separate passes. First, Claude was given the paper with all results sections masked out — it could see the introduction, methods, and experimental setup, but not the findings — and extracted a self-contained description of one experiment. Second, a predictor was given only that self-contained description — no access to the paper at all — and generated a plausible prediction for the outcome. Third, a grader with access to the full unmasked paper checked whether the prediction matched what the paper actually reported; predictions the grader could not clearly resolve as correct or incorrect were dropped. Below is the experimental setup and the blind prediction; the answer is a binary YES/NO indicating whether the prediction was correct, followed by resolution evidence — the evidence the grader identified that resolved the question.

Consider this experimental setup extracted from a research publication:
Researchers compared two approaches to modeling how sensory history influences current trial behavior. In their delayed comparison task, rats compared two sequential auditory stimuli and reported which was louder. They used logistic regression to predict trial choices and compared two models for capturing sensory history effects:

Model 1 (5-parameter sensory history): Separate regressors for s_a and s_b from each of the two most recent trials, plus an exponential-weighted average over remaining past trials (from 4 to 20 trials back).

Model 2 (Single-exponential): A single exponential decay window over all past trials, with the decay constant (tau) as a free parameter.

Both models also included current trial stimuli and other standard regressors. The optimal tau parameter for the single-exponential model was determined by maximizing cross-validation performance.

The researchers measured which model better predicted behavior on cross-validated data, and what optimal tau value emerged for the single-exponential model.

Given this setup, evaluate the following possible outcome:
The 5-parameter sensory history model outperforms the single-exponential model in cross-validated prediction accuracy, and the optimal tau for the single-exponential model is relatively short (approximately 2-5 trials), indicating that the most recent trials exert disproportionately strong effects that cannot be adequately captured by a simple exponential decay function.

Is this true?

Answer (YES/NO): NO